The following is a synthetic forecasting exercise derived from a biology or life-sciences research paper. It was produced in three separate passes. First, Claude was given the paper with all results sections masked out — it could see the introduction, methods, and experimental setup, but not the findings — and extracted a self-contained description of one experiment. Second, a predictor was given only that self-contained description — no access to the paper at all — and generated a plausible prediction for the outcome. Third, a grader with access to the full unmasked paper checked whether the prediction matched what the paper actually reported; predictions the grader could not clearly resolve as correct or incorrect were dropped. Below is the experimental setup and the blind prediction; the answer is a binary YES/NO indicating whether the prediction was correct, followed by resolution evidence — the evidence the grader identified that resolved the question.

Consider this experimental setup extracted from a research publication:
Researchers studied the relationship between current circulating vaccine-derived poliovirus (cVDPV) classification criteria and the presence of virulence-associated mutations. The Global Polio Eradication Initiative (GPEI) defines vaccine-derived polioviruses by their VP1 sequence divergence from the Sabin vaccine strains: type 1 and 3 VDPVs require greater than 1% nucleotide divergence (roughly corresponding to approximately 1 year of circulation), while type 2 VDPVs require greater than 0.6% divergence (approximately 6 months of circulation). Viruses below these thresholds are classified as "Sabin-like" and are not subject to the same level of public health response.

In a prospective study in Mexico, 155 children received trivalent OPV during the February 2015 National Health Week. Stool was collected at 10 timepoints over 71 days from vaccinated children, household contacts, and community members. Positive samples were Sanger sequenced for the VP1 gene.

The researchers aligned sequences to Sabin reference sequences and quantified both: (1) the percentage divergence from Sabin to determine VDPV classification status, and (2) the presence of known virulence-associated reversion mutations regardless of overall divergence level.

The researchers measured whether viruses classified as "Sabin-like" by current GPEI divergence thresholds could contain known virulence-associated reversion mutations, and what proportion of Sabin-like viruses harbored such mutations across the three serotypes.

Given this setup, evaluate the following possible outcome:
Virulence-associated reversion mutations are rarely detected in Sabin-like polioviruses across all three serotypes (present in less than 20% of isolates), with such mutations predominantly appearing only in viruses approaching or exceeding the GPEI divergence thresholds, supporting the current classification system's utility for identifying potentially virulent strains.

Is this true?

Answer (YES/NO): NO